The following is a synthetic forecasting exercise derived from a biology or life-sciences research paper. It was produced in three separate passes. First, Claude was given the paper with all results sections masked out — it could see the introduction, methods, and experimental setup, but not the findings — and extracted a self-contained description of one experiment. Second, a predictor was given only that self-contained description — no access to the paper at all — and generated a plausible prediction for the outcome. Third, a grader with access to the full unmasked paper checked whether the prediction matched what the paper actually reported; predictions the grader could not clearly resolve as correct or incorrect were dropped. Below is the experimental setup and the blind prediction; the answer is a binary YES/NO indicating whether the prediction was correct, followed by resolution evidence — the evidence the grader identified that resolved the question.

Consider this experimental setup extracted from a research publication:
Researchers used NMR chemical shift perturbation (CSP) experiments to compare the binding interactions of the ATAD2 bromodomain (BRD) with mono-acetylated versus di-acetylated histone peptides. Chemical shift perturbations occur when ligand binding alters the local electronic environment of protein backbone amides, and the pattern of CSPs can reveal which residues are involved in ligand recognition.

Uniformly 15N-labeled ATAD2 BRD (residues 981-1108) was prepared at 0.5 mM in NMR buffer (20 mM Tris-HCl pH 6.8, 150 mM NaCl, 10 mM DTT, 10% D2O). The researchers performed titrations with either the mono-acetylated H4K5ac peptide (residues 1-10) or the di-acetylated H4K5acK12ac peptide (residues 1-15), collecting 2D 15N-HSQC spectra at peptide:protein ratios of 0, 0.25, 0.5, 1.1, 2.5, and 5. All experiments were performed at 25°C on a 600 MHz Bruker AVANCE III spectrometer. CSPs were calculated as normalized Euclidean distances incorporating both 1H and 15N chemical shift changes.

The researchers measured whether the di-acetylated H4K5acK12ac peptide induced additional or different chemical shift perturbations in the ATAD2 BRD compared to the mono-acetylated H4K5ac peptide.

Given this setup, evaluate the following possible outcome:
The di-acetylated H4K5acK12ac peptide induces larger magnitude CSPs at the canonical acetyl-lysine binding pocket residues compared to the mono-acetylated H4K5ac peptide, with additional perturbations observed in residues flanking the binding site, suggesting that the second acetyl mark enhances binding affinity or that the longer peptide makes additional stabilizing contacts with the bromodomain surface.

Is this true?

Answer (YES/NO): YES